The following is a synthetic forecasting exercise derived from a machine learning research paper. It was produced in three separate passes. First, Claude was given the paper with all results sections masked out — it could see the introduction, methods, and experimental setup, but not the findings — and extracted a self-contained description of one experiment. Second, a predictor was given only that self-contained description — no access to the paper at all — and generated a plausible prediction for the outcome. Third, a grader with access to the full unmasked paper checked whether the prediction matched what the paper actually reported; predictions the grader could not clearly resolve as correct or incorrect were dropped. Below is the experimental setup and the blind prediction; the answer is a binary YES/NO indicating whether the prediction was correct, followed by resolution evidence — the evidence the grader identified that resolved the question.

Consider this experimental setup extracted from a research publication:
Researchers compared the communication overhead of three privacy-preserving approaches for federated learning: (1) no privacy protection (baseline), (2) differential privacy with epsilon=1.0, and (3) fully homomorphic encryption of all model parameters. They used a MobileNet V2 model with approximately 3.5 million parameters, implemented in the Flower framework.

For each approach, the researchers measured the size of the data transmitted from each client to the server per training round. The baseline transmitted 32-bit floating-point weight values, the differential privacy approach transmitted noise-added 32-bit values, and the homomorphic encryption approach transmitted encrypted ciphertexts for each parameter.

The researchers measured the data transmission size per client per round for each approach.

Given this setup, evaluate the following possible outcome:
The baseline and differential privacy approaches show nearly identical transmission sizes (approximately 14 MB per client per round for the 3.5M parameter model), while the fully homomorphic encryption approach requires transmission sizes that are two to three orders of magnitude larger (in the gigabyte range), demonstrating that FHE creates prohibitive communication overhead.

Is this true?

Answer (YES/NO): YES